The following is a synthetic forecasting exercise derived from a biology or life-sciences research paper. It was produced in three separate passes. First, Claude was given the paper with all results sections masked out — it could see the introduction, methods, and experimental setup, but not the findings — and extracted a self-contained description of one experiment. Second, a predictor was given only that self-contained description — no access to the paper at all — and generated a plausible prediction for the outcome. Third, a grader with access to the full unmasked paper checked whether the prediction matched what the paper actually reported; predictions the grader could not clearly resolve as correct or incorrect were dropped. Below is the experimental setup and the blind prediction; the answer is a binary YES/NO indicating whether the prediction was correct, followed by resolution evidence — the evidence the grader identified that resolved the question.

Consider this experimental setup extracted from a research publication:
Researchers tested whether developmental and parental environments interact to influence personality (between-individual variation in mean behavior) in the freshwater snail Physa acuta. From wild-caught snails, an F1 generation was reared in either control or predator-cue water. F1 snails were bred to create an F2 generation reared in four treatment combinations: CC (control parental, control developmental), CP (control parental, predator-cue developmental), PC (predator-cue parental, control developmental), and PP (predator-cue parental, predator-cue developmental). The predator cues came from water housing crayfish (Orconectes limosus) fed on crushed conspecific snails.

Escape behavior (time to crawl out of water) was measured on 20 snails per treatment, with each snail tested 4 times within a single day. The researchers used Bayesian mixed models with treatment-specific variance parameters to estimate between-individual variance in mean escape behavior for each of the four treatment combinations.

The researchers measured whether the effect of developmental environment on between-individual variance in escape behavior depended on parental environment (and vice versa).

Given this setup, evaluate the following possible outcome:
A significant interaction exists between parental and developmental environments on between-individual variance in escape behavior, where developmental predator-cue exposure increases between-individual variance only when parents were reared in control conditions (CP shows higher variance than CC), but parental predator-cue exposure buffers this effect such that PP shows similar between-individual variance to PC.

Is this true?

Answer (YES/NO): NO